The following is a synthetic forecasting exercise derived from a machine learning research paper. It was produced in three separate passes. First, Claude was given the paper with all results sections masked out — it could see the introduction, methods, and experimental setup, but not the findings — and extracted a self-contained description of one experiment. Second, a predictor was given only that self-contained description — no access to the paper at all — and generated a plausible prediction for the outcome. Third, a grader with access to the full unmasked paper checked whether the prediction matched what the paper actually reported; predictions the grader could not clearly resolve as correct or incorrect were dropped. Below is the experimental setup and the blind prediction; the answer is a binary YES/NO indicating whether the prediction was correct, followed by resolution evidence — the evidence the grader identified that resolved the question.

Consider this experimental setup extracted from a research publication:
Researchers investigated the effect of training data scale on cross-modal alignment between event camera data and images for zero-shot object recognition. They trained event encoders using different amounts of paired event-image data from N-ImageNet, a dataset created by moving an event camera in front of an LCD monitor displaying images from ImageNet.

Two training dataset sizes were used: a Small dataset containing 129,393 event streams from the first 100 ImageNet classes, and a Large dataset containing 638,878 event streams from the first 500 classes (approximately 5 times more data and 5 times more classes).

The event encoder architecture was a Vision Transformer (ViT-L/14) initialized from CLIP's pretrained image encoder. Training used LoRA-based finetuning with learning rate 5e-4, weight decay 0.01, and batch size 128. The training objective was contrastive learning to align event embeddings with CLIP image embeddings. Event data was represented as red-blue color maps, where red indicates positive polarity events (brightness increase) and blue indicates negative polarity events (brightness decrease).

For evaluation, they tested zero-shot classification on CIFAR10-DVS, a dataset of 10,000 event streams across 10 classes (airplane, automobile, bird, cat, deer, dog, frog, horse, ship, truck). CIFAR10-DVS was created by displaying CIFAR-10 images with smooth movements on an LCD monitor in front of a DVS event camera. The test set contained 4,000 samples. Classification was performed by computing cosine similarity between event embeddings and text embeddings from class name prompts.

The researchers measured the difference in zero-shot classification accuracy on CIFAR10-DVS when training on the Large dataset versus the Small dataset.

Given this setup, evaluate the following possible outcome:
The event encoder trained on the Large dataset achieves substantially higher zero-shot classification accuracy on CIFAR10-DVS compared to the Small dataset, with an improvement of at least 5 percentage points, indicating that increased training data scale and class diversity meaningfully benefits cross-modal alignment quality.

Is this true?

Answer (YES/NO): NO